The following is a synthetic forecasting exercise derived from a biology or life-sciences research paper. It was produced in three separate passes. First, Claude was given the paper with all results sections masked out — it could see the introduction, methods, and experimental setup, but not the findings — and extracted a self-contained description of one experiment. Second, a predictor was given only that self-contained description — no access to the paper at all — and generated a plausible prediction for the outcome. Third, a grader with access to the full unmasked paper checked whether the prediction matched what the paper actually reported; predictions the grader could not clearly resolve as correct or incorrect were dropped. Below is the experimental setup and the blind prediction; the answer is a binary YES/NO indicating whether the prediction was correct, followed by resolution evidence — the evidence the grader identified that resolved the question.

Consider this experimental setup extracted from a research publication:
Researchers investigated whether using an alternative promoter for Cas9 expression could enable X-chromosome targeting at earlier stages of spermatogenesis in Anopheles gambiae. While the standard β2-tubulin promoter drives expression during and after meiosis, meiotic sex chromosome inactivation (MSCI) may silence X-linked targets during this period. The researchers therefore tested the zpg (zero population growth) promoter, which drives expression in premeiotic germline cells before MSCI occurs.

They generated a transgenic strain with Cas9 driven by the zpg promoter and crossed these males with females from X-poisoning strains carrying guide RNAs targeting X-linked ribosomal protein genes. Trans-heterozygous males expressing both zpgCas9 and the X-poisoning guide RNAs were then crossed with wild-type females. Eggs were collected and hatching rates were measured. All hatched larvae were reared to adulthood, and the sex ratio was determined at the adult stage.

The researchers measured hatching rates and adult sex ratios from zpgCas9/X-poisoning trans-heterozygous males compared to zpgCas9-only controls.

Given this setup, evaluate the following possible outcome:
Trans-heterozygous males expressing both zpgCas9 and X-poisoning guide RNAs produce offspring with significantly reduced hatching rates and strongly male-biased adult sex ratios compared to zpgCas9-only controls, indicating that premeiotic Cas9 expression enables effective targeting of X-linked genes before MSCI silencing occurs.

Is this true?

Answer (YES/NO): YES